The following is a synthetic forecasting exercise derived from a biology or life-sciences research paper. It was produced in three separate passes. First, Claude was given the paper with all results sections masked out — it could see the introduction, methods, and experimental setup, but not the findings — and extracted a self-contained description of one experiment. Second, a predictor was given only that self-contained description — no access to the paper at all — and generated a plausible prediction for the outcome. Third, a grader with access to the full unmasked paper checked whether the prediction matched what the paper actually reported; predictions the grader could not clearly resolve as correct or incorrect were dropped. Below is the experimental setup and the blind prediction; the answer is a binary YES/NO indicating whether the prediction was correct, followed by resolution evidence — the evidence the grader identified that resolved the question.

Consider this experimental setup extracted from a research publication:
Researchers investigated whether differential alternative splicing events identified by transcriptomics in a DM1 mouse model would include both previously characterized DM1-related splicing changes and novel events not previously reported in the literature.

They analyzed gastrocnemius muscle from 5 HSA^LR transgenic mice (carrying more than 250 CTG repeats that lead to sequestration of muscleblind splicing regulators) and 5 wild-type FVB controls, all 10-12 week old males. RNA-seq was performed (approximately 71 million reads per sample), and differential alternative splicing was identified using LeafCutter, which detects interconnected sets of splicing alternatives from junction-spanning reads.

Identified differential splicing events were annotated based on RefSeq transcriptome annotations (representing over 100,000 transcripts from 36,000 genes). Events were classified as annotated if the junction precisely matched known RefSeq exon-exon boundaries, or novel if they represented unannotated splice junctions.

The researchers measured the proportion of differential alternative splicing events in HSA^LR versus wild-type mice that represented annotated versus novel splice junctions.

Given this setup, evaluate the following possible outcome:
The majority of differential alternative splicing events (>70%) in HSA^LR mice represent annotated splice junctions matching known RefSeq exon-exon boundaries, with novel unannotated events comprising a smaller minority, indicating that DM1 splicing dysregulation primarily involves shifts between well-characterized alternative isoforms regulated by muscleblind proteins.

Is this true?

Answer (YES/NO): NO